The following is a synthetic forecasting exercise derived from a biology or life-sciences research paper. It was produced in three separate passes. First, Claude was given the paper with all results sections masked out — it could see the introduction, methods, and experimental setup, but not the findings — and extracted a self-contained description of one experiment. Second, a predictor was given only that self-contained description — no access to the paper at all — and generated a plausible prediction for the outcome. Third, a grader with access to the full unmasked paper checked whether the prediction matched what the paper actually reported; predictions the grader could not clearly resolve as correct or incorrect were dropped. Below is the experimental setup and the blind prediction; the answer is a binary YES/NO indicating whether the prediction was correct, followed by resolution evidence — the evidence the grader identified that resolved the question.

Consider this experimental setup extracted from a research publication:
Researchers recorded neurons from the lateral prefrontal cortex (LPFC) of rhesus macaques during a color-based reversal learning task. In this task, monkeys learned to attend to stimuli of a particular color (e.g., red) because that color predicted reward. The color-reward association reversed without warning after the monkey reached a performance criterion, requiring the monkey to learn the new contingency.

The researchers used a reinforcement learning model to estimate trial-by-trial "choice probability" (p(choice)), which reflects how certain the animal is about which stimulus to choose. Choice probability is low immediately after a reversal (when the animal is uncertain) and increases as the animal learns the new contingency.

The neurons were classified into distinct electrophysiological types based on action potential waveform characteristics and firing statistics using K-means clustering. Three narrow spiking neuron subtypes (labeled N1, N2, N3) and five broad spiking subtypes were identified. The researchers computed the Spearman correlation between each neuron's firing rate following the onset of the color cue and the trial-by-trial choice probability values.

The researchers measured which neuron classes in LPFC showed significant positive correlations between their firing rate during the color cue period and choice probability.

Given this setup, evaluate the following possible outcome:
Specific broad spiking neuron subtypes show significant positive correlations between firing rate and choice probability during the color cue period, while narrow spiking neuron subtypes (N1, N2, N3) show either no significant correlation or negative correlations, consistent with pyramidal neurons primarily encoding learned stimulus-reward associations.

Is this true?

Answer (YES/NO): NO